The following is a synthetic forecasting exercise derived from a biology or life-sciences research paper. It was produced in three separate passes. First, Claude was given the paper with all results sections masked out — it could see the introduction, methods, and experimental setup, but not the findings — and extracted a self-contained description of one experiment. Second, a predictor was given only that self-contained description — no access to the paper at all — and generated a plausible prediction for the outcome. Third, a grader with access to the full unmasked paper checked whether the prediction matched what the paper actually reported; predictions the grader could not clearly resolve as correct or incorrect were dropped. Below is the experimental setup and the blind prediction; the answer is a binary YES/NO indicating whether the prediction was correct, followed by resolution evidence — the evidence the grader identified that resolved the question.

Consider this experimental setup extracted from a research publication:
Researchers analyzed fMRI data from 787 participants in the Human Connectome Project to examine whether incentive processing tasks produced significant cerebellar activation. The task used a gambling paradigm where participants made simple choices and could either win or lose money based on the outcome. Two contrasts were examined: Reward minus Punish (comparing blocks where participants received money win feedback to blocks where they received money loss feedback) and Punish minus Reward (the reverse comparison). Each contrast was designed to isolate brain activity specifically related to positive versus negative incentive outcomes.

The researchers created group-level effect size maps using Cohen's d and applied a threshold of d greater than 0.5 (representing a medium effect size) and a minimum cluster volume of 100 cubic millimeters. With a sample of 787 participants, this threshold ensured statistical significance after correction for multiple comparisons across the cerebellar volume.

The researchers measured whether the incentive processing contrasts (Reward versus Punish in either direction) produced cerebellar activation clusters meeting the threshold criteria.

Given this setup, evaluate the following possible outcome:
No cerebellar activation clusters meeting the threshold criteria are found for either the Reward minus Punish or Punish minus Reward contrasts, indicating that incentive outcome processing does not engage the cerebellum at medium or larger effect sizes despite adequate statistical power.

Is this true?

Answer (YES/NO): YES